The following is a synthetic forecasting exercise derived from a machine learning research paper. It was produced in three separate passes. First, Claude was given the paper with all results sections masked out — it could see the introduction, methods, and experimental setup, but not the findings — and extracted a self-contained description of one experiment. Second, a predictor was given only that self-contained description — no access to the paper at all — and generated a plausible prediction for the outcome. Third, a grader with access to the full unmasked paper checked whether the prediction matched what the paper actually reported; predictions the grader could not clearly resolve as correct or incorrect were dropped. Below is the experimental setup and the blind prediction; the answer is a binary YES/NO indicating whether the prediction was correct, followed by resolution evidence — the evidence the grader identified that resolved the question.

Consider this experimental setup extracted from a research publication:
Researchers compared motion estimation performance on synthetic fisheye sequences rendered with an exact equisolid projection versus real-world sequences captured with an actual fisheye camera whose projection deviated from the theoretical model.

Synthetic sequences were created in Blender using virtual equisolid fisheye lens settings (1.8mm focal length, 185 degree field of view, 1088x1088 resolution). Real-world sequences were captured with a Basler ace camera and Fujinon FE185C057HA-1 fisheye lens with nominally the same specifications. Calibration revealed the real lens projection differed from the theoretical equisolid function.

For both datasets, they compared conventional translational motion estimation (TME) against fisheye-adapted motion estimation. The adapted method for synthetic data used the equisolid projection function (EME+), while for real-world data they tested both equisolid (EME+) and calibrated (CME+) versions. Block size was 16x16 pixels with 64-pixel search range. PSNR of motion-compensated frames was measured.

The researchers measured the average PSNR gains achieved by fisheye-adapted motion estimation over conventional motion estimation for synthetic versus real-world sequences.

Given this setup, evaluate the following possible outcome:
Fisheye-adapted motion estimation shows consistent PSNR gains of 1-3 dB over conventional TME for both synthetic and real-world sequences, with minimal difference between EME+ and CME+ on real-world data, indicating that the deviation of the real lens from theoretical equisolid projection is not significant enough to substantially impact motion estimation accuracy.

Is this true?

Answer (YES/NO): NO